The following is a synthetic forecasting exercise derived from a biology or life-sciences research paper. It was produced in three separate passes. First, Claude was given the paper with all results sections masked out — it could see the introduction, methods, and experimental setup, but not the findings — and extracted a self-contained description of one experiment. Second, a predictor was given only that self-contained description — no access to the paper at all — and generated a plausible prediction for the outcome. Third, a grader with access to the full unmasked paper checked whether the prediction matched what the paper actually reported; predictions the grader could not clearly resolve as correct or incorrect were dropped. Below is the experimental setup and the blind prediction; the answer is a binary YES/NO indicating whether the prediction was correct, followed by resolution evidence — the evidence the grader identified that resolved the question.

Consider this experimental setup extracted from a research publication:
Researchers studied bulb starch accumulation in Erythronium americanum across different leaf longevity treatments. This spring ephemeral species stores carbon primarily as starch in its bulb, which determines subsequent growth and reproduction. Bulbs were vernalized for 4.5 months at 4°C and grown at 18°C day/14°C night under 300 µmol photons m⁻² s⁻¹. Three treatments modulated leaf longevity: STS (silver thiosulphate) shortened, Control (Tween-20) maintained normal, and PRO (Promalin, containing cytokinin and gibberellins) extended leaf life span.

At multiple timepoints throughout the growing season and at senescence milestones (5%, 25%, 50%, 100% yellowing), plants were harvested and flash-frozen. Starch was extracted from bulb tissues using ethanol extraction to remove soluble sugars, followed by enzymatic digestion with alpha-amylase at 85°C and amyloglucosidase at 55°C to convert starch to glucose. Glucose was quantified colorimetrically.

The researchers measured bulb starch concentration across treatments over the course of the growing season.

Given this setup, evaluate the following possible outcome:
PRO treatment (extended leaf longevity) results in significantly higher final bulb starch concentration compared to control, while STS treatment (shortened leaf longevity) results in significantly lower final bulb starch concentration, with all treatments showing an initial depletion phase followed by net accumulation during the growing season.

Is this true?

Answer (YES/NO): NO